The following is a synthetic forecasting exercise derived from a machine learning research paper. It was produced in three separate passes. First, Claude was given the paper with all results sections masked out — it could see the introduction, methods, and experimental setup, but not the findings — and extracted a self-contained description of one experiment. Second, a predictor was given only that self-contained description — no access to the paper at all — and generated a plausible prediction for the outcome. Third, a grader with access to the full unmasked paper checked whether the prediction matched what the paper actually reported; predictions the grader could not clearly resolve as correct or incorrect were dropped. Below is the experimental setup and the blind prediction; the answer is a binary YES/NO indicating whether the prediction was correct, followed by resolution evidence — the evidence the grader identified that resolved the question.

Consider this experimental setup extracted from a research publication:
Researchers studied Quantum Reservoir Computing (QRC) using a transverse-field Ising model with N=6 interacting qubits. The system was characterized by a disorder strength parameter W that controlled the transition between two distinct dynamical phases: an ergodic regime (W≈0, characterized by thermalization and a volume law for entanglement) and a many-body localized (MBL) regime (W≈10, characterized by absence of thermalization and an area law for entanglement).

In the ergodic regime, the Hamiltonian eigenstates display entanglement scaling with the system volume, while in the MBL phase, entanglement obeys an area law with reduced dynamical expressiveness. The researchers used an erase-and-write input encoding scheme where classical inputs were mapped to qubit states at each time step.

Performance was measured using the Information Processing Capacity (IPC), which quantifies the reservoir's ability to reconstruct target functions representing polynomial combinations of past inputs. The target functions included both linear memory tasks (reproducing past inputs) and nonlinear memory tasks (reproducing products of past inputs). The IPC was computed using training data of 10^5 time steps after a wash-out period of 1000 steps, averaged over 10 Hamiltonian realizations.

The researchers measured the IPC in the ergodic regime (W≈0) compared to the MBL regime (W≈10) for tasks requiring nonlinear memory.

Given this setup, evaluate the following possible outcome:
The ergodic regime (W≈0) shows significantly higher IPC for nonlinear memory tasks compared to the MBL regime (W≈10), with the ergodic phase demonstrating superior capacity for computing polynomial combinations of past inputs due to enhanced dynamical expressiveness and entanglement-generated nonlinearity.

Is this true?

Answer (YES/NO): NO